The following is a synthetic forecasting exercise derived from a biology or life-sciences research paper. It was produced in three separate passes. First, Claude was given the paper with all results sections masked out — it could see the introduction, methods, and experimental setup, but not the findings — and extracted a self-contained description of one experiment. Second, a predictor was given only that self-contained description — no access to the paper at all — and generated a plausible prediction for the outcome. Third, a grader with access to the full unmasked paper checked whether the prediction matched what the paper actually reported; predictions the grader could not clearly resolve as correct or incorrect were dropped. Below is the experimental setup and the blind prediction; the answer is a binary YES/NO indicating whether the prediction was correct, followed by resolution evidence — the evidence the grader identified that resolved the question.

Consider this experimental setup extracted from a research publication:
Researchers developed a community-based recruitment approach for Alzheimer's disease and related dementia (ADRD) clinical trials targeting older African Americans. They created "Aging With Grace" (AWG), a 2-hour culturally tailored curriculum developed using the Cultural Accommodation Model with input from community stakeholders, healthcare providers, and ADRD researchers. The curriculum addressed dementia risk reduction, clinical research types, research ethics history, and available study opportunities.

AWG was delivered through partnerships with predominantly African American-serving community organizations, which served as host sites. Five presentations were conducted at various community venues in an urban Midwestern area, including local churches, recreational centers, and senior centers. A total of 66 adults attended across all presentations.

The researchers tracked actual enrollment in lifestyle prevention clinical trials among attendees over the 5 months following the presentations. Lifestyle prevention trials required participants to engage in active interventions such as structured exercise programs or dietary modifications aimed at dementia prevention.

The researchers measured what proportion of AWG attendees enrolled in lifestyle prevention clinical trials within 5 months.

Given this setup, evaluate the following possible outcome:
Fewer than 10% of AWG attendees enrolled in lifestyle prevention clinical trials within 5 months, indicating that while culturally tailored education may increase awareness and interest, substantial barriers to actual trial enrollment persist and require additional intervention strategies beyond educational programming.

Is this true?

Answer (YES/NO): YES